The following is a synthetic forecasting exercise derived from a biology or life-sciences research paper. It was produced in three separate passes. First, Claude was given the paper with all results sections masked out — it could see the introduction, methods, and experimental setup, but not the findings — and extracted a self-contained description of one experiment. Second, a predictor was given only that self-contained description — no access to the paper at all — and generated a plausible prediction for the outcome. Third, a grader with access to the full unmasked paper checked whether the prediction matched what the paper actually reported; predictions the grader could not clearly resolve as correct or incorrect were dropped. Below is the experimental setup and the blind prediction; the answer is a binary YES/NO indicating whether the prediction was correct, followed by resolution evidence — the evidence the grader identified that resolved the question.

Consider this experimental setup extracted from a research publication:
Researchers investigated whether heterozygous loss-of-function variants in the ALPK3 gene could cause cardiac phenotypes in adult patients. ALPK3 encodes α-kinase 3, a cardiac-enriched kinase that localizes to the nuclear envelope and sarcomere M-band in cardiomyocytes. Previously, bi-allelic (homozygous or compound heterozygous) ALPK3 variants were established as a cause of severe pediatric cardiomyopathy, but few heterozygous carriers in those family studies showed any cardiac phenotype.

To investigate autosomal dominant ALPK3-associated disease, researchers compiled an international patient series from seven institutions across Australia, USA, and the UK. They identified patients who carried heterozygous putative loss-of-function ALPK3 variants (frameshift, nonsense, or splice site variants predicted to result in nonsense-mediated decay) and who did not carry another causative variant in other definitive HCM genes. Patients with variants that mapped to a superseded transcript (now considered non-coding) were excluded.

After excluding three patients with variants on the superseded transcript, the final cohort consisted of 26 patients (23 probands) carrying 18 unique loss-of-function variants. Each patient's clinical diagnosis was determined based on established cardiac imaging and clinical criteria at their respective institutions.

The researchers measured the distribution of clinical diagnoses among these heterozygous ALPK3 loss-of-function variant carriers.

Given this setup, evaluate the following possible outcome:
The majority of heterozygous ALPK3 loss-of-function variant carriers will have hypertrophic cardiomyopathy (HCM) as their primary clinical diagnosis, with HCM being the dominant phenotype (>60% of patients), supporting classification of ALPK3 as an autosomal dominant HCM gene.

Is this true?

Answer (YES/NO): YES